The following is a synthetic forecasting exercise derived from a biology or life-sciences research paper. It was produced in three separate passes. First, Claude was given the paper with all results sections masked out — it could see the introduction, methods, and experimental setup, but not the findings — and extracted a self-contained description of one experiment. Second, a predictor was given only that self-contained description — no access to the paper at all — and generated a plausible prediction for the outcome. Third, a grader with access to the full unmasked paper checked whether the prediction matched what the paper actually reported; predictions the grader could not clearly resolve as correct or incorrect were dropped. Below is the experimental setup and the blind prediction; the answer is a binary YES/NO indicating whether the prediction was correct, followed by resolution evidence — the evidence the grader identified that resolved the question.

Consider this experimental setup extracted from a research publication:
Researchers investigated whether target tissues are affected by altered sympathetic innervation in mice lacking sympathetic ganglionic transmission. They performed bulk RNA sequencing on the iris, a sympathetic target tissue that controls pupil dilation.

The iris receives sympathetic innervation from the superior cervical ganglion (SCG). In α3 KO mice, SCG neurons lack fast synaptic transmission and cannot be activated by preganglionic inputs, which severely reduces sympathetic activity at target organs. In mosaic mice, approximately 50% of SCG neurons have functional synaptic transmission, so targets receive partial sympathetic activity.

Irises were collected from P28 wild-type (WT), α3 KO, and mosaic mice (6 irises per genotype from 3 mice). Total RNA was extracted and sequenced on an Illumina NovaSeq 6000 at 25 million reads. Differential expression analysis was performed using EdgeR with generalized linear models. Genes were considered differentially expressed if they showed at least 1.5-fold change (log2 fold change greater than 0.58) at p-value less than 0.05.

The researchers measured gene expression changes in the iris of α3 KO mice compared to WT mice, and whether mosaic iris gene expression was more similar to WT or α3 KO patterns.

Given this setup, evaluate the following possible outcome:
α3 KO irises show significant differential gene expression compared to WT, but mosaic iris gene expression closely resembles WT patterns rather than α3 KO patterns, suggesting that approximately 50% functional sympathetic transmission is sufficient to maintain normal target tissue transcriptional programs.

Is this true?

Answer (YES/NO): YES